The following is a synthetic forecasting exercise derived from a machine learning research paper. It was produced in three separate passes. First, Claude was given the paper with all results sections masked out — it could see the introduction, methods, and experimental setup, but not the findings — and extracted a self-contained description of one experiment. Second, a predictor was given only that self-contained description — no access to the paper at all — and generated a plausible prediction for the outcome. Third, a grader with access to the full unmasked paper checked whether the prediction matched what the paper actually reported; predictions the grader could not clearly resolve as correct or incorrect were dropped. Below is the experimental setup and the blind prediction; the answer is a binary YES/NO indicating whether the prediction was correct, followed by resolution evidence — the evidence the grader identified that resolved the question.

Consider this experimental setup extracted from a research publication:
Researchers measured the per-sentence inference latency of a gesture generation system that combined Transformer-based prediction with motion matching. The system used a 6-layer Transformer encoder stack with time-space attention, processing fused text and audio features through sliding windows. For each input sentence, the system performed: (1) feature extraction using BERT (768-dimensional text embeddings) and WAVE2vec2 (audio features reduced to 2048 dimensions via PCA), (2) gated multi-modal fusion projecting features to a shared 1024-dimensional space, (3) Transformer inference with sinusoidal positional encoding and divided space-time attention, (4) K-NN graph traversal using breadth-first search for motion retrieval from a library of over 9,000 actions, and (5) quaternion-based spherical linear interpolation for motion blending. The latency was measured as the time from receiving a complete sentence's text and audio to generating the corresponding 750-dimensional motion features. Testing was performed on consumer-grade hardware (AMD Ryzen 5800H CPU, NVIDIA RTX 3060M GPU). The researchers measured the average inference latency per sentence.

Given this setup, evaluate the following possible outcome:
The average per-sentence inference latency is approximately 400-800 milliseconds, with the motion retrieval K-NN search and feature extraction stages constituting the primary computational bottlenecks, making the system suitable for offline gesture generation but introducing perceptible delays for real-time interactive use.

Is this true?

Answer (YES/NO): NO